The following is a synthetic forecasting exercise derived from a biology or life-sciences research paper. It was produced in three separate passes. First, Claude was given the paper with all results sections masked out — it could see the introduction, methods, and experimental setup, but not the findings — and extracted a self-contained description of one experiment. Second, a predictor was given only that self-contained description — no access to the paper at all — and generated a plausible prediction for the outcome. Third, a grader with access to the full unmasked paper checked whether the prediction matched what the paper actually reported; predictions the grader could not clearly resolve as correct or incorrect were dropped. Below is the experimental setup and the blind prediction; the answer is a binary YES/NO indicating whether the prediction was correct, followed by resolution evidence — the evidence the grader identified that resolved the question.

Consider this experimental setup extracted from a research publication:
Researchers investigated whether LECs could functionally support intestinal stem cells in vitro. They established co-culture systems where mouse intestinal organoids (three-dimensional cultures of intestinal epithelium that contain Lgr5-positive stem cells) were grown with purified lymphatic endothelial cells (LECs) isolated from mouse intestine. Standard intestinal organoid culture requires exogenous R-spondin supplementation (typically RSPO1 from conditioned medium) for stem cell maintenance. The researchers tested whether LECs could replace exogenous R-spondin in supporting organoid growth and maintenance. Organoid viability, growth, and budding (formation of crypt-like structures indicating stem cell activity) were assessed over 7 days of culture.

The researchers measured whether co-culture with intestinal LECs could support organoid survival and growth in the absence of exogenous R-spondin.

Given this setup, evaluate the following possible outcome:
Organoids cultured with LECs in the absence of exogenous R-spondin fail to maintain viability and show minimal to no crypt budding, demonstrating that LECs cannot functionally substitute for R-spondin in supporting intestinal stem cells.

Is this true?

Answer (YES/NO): NO